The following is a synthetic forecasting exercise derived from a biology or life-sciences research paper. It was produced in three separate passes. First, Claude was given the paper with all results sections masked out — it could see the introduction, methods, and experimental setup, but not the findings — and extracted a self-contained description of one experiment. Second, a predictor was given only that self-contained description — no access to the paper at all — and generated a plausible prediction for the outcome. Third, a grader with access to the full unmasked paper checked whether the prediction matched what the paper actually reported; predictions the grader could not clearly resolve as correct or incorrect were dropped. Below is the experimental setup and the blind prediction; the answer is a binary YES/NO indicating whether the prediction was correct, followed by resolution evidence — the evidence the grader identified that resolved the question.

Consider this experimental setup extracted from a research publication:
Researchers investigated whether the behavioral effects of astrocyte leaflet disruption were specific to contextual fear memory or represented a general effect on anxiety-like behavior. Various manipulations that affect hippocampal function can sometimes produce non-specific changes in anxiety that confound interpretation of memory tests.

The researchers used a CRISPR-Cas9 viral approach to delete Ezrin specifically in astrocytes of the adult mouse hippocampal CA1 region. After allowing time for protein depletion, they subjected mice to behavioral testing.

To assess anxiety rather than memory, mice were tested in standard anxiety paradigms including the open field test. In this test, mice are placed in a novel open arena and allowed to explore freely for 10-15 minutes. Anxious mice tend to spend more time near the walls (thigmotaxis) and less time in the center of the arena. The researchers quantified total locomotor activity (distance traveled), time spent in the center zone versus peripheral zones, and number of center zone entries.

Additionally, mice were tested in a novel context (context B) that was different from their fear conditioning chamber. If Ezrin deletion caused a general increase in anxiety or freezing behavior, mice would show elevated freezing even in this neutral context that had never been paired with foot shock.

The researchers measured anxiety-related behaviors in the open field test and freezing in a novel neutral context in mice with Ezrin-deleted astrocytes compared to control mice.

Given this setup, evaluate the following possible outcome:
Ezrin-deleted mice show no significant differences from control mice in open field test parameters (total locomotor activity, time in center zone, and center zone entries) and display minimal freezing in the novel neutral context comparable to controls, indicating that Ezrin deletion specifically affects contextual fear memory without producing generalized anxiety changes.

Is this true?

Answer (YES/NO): YES